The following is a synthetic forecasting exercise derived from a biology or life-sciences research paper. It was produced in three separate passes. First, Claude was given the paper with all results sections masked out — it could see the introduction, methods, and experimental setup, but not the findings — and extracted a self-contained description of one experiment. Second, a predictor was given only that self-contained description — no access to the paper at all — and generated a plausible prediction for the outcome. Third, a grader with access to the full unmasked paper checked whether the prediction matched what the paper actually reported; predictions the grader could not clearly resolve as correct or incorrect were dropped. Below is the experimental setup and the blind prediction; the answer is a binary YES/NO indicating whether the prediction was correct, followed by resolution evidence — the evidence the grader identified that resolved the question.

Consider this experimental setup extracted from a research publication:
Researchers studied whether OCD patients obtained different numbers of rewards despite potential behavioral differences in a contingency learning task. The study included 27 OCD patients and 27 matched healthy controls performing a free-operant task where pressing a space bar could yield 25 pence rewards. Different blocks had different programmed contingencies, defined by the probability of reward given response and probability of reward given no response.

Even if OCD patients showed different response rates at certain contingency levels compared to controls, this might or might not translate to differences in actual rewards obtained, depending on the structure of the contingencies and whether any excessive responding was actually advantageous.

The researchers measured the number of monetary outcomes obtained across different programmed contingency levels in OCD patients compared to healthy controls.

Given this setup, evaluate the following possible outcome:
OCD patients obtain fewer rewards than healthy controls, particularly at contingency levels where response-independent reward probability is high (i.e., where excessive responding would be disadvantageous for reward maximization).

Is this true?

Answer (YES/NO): NO